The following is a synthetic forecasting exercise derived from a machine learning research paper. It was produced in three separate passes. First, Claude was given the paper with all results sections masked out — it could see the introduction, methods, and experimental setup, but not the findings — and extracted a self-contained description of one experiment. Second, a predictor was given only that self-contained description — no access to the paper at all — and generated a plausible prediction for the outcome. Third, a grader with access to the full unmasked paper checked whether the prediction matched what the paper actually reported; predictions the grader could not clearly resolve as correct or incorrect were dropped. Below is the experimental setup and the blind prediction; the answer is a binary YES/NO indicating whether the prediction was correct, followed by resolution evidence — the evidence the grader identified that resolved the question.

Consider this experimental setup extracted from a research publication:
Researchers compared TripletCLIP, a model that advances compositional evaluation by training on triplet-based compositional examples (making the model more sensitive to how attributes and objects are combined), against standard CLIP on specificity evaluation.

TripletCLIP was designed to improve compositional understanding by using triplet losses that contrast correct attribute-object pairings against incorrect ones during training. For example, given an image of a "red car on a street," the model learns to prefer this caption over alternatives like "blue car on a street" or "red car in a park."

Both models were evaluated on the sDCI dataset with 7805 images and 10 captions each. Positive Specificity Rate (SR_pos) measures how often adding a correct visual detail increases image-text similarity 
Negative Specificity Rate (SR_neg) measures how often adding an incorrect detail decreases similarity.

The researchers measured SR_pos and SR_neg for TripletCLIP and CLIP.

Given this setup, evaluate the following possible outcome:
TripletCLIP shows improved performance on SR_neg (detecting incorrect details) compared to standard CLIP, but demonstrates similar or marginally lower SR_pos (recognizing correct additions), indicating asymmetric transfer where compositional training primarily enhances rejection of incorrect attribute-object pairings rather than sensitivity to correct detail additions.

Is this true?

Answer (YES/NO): NO